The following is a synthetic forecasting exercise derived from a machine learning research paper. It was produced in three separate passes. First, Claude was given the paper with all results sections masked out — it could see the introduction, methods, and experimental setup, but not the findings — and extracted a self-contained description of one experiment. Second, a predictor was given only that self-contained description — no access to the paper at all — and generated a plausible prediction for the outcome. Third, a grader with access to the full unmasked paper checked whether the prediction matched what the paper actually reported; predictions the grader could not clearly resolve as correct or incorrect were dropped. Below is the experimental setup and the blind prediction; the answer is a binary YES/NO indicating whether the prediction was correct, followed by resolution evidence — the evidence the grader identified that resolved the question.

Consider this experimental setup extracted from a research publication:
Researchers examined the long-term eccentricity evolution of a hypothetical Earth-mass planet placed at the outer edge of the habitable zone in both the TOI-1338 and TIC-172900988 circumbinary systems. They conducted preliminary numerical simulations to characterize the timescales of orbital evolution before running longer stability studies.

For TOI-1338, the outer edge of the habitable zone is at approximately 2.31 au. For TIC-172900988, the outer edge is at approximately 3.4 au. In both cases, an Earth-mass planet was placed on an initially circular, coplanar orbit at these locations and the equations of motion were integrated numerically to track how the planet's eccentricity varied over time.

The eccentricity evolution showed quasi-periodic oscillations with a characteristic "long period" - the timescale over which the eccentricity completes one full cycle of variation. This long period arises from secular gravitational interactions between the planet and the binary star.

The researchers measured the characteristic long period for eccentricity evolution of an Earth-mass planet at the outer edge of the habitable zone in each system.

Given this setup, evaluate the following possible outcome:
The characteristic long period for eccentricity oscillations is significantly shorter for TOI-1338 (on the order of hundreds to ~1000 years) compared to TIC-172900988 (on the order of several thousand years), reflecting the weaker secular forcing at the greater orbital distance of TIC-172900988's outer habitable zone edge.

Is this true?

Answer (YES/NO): NO